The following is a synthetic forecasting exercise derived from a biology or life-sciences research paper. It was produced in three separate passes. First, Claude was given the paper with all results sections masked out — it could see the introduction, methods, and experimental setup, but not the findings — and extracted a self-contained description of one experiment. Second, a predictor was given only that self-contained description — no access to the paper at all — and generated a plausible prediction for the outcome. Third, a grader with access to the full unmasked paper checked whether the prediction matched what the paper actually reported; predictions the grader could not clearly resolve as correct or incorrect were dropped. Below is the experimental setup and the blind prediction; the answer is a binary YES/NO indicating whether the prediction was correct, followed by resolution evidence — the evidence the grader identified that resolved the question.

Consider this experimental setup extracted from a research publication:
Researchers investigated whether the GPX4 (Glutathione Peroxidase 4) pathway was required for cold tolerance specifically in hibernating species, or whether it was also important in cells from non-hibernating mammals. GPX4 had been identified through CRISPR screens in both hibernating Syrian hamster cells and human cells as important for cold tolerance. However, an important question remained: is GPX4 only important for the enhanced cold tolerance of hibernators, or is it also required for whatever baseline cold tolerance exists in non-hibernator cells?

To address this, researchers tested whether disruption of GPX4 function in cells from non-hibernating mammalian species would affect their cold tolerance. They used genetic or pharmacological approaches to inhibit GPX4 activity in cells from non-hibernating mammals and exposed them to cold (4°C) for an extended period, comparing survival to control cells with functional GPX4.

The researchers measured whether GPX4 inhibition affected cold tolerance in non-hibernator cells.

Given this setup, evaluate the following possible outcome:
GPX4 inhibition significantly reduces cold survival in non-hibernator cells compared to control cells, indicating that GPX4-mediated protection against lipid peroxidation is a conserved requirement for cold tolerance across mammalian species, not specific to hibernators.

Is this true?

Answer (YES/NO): YES